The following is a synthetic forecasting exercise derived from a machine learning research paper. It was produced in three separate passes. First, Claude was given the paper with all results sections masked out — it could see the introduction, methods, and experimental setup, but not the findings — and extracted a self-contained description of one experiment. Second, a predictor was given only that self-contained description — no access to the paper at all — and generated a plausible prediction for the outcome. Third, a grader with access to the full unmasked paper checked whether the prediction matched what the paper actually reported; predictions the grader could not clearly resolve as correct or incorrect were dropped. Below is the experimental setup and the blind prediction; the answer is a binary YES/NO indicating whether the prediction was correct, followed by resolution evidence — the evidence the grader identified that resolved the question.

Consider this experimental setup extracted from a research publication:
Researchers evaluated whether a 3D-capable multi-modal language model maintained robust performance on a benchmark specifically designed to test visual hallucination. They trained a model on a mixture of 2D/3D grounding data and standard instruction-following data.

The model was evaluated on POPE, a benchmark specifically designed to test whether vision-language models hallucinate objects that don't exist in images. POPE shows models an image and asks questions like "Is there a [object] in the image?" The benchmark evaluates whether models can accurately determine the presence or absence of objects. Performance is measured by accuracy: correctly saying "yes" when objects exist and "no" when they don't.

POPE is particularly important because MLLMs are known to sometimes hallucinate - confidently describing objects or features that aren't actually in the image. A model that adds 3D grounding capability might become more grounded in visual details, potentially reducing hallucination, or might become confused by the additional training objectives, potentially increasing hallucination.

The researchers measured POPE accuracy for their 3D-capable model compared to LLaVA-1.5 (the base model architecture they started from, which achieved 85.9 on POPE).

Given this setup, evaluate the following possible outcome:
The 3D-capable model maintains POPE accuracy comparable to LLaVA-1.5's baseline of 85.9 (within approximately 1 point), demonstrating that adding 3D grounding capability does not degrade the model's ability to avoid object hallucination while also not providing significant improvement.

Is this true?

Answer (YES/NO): YES